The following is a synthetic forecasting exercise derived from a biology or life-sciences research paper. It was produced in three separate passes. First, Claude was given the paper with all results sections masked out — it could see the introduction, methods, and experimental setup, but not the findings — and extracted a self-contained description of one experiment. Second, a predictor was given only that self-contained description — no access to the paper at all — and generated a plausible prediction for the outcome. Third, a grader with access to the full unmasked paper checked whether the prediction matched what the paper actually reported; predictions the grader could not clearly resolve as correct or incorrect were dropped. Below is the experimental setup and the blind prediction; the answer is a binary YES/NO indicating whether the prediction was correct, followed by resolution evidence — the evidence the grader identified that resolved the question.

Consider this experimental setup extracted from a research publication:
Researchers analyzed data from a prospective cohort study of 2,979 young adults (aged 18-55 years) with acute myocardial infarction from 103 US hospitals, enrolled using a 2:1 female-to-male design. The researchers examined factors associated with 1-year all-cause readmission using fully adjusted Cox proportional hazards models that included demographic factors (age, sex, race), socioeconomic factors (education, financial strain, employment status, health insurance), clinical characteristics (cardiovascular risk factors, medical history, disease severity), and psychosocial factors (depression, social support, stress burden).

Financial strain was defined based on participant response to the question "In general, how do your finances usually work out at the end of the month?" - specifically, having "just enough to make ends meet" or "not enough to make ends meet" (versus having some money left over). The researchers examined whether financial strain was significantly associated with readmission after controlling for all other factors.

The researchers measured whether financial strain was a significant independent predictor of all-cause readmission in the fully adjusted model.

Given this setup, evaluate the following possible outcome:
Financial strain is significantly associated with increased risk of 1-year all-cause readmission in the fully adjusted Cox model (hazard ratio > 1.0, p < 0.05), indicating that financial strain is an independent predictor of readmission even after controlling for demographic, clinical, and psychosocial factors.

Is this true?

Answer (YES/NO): YES